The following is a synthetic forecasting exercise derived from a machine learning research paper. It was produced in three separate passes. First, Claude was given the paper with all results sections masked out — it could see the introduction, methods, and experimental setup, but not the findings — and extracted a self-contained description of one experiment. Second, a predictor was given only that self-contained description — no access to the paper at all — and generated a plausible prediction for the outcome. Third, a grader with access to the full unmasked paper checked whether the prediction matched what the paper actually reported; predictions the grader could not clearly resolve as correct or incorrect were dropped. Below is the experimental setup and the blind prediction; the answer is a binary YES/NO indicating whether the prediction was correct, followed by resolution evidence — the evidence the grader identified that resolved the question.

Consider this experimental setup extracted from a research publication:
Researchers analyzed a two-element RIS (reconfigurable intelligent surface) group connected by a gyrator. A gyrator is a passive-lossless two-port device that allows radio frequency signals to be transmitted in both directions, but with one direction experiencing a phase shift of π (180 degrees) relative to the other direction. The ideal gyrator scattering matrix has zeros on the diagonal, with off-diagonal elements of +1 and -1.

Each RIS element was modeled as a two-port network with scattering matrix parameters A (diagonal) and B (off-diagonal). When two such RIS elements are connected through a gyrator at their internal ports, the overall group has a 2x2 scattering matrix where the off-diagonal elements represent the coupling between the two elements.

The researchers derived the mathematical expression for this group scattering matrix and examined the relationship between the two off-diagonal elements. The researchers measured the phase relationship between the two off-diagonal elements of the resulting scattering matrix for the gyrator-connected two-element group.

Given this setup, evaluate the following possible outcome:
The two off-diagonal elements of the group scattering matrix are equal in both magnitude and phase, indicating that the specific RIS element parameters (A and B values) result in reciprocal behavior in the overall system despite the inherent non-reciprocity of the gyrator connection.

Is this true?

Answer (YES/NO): NO